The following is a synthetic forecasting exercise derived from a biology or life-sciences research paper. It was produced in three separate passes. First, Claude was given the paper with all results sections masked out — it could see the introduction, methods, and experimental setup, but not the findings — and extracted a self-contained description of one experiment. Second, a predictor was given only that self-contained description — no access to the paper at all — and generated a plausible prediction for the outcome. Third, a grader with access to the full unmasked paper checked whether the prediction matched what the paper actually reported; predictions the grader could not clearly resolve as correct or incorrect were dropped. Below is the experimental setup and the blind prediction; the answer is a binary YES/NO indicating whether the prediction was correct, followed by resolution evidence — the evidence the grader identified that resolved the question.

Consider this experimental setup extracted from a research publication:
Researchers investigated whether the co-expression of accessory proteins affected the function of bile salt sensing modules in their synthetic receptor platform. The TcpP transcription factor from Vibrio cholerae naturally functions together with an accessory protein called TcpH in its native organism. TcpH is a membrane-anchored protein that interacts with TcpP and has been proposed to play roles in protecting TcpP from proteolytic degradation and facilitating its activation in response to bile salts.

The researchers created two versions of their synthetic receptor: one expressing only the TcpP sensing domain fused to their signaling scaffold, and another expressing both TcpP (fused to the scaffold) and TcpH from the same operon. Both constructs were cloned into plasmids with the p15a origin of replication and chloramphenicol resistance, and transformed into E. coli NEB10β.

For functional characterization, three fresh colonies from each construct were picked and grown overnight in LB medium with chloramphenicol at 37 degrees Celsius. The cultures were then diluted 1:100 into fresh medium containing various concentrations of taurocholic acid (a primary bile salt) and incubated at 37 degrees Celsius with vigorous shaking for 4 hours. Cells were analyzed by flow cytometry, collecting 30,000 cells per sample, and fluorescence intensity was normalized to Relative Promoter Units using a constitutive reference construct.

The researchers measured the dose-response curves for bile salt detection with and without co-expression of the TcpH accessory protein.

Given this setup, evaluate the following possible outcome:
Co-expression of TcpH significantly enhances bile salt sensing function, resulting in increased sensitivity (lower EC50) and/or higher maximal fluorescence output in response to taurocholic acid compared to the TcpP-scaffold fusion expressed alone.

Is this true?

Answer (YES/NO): YES